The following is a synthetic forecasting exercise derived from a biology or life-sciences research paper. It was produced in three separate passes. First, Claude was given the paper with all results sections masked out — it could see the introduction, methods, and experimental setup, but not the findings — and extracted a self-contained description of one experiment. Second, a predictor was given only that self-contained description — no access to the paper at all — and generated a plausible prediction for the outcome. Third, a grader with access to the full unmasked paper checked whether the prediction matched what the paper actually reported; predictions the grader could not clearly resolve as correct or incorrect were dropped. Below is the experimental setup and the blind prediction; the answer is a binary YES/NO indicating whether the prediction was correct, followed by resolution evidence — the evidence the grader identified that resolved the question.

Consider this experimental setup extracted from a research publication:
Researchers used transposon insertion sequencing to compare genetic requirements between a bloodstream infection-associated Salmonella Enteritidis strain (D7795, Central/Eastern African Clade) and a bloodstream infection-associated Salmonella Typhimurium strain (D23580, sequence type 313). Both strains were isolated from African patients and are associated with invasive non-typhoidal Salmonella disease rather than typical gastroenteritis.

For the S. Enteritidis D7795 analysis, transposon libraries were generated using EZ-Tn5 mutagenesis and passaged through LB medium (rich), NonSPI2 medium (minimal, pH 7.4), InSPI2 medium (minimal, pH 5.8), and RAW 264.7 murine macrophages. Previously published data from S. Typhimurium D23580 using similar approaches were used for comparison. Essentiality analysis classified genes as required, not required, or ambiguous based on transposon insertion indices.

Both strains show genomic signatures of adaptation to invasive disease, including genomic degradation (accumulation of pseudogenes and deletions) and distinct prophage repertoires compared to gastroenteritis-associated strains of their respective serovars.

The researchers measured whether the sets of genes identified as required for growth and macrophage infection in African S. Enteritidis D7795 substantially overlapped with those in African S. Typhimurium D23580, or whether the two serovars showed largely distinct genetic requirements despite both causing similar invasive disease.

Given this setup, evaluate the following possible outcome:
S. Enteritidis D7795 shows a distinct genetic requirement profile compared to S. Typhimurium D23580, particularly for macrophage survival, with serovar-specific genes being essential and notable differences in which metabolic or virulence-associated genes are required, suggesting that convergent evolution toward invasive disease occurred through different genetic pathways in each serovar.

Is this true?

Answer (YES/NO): NO